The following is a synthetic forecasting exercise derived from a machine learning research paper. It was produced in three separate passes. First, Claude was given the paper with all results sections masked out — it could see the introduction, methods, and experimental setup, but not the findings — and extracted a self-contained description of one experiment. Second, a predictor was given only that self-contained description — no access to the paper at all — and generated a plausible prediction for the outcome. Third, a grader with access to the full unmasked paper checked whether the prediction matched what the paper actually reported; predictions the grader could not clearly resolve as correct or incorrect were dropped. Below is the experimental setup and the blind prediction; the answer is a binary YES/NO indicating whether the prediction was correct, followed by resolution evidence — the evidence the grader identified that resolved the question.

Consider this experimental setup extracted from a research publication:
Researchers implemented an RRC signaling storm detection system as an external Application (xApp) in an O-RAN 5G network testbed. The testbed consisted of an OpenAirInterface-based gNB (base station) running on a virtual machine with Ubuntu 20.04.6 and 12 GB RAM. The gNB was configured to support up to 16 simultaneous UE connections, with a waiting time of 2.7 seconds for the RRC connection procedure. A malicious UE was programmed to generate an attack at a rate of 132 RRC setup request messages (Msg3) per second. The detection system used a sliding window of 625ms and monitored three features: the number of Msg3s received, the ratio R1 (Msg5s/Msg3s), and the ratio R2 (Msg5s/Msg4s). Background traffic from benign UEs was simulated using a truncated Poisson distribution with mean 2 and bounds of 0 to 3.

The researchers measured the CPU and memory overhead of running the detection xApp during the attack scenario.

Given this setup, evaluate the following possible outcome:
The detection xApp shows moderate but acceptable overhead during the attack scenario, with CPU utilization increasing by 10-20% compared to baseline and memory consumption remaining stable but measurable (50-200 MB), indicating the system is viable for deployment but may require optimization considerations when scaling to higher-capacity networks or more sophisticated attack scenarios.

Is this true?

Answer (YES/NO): NO